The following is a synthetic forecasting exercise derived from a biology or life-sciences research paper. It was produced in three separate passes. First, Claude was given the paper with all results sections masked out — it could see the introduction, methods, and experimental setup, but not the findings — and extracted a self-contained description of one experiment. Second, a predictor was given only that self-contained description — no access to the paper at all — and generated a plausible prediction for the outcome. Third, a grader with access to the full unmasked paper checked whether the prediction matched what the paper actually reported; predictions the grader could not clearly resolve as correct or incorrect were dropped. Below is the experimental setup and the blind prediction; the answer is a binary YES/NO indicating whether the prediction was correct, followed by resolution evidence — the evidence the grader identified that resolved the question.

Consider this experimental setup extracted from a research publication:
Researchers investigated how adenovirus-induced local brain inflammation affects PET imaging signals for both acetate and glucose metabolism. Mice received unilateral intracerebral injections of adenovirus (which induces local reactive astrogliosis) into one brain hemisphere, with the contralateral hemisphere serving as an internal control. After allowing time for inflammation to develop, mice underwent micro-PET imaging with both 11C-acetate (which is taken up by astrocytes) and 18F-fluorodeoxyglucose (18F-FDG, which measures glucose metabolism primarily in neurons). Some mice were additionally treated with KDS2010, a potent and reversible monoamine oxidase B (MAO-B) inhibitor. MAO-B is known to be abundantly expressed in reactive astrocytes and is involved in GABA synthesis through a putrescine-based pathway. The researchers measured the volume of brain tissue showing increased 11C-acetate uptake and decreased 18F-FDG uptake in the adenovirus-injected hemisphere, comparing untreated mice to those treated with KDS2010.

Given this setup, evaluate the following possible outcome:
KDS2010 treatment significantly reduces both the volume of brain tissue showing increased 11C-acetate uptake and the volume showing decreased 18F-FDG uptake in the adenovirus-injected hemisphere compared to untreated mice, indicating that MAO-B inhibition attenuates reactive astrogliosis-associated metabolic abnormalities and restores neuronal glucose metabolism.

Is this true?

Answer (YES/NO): YES